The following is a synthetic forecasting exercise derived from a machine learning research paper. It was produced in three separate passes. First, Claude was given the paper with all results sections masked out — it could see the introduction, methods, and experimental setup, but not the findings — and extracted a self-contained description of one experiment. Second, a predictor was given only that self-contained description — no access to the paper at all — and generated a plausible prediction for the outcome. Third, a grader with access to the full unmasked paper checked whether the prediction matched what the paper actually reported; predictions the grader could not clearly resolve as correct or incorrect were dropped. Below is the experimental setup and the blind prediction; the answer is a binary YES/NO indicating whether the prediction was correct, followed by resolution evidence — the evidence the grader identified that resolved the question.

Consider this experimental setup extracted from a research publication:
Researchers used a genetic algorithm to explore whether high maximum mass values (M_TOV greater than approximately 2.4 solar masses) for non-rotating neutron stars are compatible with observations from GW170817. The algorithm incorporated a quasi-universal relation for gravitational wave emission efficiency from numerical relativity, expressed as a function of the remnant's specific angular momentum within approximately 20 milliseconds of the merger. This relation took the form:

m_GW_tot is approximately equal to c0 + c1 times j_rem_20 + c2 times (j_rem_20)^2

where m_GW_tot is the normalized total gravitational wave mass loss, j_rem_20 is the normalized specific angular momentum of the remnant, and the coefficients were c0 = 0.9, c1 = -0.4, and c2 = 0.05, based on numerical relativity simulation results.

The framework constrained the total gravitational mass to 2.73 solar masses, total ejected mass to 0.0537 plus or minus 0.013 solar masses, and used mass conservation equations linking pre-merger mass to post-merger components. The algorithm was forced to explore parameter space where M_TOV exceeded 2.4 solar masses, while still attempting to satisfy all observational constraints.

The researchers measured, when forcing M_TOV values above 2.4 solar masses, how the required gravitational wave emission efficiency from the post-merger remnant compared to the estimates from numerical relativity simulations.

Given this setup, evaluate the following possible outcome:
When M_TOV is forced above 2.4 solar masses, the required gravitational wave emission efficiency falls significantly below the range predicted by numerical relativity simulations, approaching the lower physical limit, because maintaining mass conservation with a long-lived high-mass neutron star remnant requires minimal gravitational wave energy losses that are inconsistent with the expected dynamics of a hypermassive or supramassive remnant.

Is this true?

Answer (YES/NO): NO